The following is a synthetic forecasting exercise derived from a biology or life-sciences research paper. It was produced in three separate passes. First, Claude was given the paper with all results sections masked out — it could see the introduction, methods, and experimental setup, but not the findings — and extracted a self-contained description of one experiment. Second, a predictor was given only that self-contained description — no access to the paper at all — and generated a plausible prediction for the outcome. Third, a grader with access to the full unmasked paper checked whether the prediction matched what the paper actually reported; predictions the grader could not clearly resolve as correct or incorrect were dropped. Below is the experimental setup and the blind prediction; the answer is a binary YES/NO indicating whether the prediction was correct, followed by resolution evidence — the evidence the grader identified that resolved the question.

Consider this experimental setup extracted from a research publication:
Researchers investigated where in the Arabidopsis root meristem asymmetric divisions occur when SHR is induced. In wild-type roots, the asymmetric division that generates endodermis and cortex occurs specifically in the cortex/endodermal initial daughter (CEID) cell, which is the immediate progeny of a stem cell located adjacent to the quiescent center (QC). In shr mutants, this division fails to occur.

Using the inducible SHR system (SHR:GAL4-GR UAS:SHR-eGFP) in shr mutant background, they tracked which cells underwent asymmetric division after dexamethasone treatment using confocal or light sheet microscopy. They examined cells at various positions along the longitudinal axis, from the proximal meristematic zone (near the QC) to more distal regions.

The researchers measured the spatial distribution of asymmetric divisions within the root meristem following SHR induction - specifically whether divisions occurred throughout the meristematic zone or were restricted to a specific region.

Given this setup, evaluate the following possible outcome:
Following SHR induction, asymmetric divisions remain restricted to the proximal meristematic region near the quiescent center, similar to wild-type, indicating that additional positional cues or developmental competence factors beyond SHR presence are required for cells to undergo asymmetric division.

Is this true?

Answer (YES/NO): NO